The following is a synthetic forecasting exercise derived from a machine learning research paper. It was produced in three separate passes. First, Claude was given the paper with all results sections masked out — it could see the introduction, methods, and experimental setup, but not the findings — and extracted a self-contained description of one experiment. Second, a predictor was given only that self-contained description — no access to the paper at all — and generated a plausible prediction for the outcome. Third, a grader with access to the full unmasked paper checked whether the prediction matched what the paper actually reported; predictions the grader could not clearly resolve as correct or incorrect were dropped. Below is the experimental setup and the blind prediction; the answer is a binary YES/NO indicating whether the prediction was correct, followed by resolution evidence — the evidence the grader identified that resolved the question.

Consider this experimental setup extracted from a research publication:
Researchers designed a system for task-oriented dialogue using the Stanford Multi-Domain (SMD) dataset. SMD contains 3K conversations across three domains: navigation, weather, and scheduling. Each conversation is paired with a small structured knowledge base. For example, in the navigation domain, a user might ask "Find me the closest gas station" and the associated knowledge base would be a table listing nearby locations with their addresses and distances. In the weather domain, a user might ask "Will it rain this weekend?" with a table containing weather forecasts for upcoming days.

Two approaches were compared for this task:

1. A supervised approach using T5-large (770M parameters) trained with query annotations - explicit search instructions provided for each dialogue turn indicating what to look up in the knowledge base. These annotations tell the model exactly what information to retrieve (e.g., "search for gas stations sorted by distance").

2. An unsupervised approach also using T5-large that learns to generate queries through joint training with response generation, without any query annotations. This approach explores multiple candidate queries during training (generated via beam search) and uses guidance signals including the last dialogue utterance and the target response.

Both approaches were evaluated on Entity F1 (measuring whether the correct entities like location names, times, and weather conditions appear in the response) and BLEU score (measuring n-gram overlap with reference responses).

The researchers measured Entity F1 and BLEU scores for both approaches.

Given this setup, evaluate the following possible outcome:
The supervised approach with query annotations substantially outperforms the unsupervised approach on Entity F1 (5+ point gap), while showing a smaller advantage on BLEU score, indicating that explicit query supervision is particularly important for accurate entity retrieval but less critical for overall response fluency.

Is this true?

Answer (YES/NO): NO